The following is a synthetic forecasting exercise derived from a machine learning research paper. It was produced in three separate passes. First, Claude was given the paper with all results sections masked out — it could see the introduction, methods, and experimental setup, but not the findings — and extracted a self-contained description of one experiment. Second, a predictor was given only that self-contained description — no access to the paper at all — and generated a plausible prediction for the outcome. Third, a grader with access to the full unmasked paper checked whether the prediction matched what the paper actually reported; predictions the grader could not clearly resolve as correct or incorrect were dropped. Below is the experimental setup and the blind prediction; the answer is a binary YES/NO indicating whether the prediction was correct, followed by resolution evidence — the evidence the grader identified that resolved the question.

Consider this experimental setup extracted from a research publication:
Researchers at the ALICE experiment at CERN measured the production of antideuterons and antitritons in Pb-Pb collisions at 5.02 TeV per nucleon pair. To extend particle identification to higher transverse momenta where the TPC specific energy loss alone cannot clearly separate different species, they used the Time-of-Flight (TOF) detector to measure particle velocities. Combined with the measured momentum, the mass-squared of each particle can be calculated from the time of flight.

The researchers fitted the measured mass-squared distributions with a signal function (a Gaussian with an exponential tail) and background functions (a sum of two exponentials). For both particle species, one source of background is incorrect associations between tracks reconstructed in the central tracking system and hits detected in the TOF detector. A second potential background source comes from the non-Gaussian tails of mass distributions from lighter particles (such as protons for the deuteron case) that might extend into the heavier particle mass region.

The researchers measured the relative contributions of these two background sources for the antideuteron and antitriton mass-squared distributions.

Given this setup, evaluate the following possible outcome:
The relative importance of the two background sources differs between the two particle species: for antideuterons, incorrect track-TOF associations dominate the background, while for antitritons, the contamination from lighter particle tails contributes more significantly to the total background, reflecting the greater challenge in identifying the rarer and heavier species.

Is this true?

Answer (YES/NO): NO